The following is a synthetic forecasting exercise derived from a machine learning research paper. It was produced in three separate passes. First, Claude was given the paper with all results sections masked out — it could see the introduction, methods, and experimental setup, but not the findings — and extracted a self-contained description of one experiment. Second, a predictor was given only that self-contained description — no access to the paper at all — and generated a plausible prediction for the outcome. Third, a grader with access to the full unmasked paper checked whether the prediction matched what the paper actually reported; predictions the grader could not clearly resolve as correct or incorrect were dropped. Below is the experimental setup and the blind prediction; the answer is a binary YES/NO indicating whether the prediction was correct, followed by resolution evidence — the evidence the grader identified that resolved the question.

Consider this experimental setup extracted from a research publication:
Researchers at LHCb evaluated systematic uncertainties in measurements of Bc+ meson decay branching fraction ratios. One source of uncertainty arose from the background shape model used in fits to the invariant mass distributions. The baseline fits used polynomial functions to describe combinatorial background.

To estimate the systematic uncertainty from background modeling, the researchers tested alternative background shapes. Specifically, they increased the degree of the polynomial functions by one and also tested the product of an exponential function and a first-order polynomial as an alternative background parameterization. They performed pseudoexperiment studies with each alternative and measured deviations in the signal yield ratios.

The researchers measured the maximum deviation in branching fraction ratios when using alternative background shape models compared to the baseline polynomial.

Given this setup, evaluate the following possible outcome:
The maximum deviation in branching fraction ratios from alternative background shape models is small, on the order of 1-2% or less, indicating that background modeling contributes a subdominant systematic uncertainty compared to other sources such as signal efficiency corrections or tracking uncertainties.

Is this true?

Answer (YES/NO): YES